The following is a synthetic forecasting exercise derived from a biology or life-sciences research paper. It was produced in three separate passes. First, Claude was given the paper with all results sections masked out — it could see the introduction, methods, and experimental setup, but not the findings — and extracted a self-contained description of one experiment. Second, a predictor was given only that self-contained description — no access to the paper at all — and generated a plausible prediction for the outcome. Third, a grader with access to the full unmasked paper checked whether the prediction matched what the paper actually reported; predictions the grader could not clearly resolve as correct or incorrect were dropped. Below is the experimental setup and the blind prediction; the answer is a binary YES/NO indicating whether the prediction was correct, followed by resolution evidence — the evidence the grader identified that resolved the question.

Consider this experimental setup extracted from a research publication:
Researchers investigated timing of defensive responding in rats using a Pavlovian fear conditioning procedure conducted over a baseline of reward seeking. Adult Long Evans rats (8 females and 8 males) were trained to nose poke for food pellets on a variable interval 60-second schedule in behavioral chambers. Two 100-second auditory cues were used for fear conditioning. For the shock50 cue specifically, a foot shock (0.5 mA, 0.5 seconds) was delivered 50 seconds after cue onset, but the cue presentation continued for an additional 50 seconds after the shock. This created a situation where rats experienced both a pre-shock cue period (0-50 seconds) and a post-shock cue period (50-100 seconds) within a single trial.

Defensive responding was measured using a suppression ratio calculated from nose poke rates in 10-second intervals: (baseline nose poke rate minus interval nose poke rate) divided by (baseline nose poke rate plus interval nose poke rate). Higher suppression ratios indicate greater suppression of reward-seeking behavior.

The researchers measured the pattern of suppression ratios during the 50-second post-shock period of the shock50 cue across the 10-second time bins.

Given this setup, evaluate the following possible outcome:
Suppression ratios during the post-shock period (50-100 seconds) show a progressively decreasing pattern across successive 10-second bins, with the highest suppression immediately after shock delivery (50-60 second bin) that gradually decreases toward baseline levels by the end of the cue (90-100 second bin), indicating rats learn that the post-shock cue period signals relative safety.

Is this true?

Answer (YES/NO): NO